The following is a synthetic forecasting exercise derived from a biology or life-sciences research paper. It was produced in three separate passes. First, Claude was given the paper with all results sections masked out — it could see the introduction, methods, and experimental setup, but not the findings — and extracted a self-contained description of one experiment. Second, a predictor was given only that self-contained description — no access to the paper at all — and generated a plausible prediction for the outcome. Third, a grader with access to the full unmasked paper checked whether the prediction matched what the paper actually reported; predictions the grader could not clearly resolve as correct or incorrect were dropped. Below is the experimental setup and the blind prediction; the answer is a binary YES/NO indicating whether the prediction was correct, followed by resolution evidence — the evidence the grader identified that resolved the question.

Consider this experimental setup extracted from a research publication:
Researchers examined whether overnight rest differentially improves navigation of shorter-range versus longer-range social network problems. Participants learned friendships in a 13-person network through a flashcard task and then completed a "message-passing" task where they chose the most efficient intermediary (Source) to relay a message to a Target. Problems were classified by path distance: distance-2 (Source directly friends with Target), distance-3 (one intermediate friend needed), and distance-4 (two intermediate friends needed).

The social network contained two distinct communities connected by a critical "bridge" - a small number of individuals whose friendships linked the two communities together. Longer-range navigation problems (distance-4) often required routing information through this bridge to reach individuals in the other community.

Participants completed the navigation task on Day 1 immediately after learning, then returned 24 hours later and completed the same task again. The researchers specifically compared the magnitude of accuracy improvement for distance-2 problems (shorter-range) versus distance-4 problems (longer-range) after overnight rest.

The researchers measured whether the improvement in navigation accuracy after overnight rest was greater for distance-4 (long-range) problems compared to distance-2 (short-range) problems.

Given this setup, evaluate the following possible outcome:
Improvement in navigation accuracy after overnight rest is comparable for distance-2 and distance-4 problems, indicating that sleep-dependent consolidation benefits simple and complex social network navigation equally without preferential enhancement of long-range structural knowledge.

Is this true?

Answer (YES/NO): NO